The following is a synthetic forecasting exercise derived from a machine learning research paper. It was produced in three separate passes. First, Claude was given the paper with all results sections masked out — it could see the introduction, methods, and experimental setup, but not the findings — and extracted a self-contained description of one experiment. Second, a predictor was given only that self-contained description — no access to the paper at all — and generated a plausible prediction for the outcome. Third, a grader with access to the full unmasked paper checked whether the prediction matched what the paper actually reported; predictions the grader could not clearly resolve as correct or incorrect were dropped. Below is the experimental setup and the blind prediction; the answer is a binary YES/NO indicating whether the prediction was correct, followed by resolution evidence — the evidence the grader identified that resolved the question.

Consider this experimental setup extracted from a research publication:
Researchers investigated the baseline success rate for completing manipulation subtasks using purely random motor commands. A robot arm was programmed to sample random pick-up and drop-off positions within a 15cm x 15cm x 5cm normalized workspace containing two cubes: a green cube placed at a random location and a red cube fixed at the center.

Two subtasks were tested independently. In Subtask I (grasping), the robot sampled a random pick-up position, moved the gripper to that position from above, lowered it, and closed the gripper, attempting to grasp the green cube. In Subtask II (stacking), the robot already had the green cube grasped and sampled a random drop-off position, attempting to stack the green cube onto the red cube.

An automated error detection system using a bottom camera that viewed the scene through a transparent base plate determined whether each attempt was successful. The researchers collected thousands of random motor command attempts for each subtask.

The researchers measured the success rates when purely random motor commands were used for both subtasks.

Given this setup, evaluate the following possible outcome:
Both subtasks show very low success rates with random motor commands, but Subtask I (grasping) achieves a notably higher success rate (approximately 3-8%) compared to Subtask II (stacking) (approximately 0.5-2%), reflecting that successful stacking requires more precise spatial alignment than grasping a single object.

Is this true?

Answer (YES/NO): YES